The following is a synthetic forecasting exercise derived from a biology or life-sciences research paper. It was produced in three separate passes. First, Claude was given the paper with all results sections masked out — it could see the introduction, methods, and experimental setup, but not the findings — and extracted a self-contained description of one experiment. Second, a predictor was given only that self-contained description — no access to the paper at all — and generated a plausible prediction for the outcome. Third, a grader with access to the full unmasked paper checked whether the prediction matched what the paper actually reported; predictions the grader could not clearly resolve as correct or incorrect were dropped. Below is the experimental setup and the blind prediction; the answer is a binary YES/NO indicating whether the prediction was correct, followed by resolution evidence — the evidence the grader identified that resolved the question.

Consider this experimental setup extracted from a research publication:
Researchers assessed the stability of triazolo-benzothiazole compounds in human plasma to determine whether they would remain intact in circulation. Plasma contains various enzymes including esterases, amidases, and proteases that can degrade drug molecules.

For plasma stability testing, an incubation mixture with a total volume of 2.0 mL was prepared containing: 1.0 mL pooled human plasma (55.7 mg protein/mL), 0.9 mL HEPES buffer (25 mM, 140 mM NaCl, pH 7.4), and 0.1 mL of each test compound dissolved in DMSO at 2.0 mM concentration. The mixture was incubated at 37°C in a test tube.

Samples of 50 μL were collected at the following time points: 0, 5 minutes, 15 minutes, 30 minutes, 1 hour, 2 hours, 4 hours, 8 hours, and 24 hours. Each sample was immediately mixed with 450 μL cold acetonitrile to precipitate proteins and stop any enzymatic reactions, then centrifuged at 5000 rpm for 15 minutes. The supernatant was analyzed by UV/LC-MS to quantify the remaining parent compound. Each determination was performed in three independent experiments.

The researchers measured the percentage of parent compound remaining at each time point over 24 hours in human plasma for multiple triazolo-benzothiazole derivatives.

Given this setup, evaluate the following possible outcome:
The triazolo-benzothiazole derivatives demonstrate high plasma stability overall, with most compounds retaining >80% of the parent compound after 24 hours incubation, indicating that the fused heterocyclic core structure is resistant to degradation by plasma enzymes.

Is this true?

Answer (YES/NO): YES